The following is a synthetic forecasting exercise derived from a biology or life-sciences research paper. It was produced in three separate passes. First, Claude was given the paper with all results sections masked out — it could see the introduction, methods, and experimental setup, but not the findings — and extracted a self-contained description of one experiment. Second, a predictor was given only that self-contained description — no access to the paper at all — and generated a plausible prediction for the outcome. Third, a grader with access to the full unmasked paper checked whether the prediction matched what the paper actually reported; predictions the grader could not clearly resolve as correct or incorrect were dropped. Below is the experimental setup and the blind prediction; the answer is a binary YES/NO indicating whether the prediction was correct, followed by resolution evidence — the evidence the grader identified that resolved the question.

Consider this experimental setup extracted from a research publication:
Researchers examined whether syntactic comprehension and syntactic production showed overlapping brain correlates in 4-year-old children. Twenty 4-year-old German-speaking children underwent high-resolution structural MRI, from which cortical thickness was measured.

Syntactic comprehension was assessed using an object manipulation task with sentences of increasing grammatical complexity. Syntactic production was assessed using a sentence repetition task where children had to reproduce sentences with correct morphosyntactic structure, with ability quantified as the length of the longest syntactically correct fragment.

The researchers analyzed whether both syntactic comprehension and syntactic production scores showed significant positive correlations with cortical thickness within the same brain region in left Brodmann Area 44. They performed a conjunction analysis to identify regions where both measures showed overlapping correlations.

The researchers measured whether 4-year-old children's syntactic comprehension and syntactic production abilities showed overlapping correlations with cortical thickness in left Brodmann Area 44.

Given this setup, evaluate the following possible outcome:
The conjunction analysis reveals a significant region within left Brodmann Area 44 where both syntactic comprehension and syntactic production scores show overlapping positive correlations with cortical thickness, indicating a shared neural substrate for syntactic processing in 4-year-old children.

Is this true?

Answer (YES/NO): YES